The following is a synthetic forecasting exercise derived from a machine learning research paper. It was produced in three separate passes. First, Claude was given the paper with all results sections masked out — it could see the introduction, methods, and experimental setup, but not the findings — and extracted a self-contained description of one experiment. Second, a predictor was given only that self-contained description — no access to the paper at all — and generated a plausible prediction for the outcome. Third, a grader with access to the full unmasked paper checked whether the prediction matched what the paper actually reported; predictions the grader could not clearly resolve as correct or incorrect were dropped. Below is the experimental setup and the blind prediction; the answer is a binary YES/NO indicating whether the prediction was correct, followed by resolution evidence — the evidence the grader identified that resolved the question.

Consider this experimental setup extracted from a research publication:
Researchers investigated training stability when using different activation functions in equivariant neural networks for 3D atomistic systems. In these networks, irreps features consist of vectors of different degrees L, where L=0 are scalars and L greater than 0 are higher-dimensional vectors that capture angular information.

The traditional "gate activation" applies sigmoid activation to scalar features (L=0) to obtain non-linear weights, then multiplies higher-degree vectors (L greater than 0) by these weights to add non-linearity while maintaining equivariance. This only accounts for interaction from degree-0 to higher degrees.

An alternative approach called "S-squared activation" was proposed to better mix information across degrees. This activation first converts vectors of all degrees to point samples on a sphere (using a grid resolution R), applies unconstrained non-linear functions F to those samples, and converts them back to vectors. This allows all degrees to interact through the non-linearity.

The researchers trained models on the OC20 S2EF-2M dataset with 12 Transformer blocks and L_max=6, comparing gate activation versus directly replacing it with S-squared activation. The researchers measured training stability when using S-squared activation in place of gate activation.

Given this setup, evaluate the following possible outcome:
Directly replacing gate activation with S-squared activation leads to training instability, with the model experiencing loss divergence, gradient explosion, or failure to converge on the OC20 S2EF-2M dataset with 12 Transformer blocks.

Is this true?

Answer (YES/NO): YES